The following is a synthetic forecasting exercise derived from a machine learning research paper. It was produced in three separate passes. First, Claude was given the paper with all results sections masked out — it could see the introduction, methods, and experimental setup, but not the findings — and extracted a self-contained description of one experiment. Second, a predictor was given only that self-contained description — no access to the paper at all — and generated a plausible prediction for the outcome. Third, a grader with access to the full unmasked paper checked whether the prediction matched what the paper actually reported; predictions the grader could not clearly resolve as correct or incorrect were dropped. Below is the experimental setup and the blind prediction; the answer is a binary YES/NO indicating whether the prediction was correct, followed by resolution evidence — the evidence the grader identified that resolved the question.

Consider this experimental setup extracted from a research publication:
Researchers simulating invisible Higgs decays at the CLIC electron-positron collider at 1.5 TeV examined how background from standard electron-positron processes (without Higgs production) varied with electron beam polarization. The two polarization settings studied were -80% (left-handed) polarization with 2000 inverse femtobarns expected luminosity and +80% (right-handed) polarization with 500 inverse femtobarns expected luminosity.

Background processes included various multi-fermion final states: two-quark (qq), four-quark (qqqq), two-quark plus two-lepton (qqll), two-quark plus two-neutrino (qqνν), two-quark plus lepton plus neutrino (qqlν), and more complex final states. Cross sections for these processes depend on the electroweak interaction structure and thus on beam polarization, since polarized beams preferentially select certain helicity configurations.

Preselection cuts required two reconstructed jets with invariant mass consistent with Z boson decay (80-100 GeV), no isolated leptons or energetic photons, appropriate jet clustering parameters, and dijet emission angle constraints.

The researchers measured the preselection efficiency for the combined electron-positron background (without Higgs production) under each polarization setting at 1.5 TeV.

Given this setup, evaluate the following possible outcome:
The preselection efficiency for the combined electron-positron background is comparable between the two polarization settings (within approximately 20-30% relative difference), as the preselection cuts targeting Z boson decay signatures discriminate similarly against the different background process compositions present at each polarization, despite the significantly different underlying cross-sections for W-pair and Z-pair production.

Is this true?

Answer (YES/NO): NO